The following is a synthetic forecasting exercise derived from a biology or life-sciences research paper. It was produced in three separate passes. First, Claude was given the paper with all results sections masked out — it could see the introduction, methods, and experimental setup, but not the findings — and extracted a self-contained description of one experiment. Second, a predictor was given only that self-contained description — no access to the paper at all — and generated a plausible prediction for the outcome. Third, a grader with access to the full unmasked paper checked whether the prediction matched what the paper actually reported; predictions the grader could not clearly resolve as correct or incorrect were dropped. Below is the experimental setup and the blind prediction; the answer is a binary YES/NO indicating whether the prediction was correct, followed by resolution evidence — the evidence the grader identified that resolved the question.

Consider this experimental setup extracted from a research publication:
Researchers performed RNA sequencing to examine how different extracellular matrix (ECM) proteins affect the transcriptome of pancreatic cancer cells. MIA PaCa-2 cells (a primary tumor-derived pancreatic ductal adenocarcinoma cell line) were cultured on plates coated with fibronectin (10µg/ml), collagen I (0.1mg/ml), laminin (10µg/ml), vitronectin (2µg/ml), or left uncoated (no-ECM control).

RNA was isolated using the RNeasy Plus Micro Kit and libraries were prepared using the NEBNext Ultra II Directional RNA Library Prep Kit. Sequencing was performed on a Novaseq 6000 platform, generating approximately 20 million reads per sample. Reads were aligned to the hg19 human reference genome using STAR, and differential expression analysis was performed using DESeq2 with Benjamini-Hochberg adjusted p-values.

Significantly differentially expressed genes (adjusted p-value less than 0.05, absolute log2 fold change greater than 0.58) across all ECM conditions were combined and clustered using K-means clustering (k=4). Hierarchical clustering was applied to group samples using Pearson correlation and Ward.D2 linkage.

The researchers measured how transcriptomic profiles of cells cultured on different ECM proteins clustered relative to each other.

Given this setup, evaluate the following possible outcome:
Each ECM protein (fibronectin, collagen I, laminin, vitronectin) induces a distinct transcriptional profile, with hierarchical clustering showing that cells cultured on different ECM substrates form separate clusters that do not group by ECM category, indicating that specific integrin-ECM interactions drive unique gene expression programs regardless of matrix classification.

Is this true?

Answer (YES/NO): NO